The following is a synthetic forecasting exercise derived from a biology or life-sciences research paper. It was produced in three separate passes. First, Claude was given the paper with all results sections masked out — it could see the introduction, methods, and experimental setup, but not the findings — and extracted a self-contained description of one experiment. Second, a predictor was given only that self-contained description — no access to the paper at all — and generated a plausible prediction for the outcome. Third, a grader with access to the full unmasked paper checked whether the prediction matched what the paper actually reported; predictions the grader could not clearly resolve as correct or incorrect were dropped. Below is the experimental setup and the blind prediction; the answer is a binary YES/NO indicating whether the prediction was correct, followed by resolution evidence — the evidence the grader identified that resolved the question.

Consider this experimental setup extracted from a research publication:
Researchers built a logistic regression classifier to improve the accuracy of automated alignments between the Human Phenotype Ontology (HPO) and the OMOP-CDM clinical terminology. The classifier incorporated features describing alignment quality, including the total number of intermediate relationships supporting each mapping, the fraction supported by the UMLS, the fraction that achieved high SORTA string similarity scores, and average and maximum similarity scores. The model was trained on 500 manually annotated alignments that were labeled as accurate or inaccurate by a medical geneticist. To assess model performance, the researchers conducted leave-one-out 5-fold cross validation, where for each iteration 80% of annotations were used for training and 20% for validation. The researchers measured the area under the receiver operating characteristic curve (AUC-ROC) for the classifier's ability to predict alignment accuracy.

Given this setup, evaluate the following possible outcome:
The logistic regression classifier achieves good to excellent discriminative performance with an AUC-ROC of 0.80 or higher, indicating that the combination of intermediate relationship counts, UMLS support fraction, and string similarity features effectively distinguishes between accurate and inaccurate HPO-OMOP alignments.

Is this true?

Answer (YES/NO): NO